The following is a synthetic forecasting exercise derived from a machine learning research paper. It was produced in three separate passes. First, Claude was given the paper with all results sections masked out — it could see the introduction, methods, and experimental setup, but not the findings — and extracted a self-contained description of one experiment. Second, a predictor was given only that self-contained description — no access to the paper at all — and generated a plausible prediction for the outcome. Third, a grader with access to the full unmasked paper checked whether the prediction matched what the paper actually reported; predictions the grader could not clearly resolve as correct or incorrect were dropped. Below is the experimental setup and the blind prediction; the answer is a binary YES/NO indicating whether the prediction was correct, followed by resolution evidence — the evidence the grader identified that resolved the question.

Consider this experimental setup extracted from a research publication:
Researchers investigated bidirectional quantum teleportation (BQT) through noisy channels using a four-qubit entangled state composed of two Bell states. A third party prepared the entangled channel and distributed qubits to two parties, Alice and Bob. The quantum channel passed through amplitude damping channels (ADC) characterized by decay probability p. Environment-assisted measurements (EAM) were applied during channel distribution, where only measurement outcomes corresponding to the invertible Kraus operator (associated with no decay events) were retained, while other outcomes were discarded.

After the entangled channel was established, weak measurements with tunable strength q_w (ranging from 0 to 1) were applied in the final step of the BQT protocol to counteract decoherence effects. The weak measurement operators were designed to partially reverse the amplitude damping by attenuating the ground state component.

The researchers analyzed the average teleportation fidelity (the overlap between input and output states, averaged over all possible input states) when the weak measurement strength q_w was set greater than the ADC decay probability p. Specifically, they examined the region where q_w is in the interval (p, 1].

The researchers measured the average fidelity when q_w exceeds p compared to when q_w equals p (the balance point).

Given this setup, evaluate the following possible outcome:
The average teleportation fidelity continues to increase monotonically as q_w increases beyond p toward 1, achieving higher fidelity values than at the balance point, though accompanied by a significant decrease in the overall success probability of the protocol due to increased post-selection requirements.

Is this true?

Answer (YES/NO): NO